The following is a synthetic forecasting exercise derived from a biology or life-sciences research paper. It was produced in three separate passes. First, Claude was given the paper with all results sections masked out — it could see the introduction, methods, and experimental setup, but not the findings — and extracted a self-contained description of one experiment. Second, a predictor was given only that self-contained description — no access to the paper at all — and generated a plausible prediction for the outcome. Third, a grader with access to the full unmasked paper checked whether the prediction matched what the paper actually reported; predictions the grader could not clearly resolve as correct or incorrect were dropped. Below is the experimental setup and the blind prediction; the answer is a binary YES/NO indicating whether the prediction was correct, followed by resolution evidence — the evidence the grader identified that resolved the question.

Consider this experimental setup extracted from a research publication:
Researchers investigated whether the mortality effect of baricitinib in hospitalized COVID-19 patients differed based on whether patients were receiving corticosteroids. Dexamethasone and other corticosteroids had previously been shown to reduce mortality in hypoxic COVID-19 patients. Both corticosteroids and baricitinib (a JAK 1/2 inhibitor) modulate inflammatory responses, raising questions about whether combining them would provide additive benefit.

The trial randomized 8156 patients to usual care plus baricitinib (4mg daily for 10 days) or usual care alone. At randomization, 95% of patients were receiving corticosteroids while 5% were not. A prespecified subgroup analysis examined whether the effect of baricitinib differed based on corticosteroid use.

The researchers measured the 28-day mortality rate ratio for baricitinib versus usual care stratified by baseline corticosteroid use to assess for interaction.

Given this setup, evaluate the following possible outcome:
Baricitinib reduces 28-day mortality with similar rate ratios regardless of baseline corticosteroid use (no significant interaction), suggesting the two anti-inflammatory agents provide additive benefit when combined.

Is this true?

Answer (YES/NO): YES